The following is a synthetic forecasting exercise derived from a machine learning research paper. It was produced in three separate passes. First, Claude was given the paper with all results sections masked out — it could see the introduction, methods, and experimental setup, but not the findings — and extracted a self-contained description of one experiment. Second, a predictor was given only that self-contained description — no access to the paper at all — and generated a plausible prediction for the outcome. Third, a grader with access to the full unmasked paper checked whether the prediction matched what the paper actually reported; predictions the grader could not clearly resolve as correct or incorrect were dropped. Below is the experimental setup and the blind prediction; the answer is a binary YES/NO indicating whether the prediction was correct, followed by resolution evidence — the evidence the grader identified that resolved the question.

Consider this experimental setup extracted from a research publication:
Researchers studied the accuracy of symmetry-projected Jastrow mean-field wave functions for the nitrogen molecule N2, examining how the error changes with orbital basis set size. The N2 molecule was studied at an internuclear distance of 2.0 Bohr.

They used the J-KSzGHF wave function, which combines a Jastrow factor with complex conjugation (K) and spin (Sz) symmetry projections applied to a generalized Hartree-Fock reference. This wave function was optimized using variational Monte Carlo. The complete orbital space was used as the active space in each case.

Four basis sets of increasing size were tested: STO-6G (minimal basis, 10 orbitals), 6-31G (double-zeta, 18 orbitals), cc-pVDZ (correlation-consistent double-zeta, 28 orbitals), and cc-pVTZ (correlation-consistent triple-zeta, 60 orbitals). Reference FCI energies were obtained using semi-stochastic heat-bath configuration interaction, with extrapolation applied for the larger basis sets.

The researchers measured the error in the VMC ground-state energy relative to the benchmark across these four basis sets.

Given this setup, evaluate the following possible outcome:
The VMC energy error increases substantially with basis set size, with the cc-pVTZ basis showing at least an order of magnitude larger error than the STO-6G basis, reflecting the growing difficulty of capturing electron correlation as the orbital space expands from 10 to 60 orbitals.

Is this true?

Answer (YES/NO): YES